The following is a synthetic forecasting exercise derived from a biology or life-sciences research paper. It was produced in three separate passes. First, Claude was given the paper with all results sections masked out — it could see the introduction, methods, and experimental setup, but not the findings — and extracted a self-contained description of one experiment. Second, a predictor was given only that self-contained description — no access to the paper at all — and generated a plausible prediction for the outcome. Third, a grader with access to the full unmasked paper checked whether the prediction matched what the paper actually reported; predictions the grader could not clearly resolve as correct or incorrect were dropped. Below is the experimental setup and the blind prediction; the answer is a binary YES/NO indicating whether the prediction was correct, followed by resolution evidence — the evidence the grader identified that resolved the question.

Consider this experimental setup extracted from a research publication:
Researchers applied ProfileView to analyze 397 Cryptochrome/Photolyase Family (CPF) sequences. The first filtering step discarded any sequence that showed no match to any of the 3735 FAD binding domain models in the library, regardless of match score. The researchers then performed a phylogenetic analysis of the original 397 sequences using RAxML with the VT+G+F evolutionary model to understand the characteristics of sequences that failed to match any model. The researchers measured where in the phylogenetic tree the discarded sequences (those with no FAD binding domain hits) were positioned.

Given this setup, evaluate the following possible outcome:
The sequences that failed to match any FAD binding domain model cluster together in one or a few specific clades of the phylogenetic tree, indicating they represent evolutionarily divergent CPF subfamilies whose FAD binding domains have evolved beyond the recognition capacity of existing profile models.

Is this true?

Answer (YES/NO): NO